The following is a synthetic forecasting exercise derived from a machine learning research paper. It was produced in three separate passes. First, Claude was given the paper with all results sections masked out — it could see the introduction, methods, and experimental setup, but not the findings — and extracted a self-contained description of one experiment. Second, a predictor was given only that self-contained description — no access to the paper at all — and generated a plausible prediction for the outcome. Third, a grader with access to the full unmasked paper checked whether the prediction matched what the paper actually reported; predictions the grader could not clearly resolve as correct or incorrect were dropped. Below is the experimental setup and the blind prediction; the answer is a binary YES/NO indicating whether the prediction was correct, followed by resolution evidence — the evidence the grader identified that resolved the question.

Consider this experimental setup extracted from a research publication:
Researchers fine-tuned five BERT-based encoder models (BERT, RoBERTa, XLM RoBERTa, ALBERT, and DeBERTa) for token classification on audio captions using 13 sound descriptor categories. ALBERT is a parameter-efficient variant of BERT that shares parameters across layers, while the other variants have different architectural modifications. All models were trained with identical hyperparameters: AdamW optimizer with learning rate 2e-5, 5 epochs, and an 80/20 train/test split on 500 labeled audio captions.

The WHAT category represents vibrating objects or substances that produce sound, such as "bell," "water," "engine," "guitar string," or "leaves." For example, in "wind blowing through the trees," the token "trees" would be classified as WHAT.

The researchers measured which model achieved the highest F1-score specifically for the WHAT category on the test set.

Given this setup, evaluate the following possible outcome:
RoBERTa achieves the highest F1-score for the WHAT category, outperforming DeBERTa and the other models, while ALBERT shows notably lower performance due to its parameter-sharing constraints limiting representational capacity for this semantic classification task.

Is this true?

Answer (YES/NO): NO